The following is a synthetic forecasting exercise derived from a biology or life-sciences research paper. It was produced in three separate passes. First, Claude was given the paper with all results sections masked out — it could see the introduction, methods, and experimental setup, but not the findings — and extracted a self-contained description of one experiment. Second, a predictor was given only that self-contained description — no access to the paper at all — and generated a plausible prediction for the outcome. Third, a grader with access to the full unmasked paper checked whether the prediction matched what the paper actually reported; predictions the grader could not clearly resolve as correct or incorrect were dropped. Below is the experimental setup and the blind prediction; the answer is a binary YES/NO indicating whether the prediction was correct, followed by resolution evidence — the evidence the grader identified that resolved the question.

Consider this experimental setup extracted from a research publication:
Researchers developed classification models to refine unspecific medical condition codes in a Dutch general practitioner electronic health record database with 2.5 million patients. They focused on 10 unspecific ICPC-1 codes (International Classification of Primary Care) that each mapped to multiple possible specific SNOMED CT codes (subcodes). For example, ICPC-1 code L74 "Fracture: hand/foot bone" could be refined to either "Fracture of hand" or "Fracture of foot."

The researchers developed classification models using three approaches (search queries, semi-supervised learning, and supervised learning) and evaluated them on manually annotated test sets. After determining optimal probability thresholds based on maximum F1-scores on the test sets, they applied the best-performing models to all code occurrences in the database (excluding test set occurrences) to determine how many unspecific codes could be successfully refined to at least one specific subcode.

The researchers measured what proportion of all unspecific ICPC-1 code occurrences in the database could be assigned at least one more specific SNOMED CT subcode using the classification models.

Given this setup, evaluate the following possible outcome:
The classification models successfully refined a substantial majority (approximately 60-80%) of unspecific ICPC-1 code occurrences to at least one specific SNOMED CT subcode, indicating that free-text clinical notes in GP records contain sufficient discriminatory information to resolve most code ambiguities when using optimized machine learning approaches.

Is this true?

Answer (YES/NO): YES